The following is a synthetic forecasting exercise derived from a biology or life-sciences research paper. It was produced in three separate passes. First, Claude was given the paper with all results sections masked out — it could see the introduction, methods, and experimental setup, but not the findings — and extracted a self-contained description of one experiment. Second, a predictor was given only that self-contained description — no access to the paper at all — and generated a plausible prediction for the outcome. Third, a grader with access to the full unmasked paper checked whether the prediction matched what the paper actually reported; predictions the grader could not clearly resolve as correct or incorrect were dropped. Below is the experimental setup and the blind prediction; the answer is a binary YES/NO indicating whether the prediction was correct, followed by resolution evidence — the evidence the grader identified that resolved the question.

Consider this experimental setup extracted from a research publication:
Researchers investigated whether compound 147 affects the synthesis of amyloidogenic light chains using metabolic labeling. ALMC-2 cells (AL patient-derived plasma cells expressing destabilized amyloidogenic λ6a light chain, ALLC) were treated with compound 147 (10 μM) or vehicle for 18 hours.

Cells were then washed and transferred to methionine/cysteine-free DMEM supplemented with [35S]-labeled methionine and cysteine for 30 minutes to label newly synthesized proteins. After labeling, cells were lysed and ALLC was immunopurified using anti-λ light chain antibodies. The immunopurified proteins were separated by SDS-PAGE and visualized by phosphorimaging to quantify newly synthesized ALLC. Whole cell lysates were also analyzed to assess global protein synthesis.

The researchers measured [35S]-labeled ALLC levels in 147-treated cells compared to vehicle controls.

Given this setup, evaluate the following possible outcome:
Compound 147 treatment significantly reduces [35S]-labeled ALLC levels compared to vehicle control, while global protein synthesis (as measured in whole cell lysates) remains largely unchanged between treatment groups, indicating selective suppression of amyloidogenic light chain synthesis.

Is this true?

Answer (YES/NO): NO